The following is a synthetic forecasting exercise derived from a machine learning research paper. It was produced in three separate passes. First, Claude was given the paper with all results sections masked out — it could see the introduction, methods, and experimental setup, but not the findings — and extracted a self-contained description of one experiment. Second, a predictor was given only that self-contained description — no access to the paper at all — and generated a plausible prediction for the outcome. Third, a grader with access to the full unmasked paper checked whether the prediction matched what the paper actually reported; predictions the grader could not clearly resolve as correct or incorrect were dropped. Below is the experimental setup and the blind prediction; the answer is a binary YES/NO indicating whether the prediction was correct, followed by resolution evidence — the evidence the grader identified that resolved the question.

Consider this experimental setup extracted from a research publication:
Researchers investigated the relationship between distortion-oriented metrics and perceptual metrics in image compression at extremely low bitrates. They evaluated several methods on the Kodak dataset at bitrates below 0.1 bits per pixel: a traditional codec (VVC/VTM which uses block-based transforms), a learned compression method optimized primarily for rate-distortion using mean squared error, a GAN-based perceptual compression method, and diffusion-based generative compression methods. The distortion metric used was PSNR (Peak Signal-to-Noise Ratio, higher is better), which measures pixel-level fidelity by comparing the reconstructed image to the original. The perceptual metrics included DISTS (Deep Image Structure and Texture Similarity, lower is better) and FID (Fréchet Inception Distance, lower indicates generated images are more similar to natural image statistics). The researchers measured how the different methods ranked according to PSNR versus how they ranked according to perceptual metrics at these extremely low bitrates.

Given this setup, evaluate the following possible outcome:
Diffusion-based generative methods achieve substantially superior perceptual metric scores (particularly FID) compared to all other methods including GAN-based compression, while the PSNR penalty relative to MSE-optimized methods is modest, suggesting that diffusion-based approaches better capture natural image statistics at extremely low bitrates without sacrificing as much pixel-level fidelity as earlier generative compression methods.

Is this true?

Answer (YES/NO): NO